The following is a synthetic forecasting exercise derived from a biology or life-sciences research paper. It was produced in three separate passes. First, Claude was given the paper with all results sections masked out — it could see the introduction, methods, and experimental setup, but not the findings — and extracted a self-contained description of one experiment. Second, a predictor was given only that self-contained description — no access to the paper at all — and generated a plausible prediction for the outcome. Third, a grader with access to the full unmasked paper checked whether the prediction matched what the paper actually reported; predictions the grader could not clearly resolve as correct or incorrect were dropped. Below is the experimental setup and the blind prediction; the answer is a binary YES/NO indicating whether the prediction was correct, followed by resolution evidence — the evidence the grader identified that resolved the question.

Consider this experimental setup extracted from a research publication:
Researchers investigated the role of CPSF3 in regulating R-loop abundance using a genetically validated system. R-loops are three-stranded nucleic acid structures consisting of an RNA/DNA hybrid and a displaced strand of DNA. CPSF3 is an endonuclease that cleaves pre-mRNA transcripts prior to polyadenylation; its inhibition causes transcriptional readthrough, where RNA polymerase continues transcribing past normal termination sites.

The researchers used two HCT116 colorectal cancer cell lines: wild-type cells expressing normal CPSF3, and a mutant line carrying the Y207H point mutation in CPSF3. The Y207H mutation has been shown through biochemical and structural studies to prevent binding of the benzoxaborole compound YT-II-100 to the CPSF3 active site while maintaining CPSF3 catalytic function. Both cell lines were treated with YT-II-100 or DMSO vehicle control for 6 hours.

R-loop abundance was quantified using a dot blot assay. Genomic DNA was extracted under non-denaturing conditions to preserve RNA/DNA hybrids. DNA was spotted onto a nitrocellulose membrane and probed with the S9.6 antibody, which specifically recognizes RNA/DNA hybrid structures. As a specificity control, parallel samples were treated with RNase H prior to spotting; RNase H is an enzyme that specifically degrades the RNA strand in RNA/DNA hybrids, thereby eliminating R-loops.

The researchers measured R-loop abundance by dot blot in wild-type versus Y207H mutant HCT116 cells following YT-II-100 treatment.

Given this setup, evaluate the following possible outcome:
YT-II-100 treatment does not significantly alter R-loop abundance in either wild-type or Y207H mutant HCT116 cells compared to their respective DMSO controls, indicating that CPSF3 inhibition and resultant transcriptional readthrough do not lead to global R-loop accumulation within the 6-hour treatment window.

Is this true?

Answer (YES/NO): NO